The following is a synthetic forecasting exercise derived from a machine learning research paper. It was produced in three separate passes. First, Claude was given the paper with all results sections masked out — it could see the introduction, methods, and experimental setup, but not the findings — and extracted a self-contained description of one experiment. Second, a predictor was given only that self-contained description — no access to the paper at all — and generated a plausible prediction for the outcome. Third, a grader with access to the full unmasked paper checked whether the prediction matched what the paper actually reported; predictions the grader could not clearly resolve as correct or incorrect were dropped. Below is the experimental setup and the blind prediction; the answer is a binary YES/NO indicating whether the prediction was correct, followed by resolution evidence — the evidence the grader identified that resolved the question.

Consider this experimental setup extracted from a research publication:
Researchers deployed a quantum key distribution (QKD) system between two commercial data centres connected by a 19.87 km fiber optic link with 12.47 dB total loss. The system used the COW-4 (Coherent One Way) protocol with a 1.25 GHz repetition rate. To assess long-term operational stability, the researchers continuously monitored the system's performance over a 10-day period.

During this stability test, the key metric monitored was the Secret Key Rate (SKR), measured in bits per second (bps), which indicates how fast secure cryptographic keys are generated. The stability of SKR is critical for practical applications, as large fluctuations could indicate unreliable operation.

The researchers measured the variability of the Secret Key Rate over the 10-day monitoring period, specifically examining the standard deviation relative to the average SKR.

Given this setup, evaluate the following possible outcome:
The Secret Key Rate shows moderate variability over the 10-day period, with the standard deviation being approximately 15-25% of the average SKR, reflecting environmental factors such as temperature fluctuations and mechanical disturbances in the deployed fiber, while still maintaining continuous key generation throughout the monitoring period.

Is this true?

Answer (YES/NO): NO